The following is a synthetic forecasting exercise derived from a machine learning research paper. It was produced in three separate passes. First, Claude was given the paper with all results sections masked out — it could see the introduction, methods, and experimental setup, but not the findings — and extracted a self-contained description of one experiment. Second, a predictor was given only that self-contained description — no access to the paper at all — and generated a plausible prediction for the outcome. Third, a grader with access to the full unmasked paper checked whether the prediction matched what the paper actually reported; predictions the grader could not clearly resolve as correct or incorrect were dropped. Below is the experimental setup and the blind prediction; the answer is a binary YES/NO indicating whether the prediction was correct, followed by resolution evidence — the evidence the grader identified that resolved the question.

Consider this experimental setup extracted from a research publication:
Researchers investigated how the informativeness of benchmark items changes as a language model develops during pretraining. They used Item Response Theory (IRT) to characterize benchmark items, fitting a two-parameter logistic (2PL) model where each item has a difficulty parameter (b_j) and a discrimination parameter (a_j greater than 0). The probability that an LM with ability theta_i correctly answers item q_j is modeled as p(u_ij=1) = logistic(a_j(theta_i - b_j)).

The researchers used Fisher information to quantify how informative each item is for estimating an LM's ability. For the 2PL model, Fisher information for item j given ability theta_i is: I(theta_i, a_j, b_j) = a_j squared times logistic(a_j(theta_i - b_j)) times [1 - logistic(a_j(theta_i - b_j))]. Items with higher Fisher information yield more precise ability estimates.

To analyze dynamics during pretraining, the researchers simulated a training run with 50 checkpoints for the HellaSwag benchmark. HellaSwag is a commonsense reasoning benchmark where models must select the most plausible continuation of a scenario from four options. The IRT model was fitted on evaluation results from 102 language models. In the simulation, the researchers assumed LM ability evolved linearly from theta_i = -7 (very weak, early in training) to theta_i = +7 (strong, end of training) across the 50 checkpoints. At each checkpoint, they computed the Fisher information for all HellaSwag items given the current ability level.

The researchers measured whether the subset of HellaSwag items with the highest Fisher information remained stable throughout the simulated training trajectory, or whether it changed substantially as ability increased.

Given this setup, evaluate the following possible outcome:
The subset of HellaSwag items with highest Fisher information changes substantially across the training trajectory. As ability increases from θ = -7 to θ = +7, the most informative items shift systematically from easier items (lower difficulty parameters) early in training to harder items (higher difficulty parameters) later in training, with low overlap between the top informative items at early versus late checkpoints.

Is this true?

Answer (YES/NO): YES